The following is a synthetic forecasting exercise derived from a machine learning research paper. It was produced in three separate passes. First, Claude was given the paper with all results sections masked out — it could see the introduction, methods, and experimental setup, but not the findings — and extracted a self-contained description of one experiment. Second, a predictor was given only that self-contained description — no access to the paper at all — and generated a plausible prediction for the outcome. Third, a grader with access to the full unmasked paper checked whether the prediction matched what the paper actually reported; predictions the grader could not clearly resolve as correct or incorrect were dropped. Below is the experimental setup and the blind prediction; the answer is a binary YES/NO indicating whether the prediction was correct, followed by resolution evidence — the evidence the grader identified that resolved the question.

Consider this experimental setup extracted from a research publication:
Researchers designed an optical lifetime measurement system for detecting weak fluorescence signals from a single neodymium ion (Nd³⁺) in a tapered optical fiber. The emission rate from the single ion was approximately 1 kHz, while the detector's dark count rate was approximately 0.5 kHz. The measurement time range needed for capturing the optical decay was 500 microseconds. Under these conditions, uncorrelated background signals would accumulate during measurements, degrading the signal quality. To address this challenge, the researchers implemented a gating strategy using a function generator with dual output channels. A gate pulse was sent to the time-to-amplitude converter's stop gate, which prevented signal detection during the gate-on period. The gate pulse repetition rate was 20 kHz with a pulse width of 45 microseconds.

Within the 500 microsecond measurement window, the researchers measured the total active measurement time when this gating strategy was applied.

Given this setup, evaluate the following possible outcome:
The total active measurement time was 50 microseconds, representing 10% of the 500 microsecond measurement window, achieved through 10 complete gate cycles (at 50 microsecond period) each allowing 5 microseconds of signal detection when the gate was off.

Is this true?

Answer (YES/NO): YES